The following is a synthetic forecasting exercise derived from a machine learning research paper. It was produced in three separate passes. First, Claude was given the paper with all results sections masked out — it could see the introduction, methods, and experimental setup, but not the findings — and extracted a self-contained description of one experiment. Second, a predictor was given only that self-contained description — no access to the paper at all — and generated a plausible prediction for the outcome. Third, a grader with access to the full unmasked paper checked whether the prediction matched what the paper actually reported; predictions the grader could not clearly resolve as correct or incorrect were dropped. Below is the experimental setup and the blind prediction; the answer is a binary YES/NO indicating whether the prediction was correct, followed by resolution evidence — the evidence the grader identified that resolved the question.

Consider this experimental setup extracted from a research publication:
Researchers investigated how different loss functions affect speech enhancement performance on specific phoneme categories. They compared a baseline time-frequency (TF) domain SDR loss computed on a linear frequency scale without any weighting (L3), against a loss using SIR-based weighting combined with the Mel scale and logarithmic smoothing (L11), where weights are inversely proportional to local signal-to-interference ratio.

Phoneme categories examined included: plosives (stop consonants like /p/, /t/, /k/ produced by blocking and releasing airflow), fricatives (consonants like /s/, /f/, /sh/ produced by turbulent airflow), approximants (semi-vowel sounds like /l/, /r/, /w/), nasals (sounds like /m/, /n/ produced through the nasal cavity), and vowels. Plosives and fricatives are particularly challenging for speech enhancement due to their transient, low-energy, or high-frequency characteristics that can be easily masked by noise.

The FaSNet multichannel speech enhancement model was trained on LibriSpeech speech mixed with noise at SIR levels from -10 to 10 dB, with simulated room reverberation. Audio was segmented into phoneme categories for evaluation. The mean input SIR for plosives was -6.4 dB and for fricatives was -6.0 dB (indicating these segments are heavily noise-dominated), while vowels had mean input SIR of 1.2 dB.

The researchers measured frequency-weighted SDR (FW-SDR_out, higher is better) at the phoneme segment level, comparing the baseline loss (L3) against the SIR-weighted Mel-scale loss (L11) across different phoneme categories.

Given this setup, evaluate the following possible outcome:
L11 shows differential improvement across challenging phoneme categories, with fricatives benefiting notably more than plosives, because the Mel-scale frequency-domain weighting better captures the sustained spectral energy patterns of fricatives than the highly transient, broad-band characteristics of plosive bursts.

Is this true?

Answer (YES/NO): NO